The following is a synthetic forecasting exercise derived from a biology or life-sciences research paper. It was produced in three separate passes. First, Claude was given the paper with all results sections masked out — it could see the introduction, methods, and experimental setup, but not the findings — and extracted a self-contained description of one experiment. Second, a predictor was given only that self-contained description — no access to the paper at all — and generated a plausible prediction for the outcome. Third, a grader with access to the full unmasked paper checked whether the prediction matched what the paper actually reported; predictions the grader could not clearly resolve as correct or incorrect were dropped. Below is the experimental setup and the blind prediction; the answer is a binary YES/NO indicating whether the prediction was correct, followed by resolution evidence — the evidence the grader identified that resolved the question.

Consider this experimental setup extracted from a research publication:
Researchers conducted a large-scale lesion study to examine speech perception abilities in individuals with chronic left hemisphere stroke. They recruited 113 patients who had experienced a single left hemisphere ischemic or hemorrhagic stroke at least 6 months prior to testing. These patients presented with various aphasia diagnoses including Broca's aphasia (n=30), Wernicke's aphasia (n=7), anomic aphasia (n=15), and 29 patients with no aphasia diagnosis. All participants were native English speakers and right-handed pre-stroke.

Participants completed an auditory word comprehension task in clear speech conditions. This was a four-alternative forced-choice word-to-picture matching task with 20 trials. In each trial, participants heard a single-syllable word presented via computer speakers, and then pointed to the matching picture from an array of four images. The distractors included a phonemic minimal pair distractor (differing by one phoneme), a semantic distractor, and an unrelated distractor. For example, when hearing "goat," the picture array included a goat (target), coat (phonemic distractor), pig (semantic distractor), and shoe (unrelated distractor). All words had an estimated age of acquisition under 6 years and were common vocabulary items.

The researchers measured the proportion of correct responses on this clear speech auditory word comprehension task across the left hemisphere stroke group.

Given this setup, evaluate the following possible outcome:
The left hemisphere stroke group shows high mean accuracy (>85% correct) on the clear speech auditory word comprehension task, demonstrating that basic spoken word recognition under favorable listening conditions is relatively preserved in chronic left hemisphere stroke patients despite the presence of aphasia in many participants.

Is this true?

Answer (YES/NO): YES